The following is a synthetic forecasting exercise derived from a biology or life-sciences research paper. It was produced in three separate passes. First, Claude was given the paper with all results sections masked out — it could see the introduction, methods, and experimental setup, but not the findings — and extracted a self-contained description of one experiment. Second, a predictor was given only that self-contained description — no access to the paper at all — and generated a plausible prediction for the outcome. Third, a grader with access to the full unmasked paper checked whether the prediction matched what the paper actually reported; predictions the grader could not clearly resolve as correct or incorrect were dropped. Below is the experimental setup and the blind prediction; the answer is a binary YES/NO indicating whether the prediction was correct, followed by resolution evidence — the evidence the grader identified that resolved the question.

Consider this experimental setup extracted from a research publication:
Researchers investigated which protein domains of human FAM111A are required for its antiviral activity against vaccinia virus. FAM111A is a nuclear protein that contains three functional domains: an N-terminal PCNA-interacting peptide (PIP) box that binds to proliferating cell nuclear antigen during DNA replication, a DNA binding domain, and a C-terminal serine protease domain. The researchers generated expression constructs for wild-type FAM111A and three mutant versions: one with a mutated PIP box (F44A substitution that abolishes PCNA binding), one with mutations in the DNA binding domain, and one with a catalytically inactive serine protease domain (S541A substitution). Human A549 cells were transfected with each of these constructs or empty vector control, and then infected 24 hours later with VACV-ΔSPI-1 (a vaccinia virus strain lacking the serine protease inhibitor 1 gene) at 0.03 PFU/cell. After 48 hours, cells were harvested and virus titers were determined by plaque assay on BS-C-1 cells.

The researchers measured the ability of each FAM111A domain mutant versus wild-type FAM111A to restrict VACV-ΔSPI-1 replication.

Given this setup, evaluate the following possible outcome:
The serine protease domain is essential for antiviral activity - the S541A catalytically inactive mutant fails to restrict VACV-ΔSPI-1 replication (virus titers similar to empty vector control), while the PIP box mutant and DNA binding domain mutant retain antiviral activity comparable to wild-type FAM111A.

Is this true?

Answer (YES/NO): NO